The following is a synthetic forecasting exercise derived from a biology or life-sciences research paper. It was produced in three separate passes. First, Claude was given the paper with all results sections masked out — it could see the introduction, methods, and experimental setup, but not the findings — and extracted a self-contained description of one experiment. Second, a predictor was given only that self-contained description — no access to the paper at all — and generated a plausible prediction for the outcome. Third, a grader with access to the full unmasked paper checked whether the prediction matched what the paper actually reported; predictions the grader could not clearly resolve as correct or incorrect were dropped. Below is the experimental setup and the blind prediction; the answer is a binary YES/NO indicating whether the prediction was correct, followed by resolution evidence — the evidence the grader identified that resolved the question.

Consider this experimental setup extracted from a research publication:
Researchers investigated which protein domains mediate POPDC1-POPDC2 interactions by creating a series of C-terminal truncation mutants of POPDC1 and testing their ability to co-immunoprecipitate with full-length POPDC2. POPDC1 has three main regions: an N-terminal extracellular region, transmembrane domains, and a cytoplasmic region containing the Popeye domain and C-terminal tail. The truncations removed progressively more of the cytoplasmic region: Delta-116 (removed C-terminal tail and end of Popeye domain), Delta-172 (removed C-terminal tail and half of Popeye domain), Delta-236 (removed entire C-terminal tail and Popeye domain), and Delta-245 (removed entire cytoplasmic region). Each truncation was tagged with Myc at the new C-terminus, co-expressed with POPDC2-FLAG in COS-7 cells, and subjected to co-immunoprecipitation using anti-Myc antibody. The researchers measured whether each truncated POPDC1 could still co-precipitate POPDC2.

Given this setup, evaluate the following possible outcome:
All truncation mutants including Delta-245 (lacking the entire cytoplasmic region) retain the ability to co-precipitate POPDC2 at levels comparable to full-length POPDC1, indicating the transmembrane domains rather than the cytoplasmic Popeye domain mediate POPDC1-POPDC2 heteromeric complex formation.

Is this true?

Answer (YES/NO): YES